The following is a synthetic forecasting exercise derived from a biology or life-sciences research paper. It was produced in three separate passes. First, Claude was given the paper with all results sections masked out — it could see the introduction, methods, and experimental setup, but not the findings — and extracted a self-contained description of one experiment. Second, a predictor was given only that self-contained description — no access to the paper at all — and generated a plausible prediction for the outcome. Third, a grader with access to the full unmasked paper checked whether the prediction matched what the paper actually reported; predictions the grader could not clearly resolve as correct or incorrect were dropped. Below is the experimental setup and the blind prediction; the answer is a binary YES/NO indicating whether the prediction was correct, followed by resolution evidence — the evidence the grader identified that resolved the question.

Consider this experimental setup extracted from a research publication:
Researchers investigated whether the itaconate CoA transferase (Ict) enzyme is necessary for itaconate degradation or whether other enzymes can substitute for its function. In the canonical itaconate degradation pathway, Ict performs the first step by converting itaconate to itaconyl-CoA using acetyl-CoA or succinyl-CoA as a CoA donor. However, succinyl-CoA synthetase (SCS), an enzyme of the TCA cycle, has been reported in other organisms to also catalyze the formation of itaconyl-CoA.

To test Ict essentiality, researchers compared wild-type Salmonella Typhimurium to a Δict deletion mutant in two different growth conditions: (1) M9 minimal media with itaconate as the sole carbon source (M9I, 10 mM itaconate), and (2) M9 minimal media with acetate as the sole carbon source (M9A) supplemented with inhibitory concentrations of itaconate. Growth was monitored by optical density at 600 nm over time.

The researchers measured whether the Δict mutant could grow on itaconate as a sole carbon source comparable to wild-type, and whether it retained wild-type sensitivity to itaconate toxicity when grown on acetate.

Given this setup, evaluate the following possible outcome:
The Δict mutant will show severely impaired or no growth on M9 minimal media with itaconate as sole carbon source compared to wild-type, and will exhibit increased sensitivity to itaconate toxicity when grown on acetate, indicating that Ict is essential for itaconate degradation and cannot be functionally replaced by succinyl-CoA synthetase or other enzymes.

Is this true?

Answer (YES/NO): NO